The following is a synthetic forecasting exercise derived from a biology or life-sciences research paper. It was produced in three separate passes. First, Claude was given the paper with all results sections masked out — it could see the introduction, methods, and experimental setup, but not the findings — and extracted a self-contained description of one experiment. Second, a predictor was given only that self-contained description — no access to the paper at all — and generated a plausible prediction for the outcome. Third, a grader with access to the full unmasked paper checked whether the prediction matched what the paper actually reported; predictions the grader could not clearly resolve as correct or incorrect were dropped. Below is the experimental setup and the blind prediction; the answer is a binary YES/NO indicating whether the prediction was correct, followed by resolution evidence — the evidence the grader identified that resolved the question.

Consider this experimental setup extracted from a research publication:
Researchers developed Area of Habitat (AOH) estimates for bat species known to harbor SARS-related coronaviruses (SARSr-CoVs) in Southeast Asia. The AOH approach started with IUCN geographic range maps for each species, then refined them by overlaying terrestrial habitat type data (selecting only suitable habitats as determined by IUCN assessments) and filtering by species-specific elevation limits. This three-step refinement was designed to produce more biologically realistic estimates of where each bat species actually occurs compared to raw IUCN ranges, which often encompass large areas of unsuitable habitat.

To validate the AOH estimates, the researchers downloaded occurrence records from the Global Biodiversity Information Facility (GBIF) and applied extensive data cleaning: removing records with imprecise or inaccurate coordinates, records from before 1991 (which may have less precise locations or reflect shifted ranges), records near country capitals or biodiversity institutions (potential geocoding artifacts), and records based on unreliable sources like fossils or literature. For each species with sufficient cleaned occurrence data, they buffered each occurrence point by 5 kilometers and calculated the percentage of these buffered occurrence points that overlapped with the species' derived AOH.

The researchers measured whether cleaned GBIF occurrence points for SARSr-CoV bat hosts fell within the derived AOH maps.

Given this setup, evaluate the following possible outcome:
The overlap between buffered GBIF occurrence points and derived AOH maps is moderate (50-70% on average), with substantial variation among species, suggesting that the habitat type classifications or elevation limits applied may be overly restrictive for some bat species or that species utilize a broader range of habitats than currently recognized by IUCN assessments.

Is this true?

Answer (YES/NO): YES